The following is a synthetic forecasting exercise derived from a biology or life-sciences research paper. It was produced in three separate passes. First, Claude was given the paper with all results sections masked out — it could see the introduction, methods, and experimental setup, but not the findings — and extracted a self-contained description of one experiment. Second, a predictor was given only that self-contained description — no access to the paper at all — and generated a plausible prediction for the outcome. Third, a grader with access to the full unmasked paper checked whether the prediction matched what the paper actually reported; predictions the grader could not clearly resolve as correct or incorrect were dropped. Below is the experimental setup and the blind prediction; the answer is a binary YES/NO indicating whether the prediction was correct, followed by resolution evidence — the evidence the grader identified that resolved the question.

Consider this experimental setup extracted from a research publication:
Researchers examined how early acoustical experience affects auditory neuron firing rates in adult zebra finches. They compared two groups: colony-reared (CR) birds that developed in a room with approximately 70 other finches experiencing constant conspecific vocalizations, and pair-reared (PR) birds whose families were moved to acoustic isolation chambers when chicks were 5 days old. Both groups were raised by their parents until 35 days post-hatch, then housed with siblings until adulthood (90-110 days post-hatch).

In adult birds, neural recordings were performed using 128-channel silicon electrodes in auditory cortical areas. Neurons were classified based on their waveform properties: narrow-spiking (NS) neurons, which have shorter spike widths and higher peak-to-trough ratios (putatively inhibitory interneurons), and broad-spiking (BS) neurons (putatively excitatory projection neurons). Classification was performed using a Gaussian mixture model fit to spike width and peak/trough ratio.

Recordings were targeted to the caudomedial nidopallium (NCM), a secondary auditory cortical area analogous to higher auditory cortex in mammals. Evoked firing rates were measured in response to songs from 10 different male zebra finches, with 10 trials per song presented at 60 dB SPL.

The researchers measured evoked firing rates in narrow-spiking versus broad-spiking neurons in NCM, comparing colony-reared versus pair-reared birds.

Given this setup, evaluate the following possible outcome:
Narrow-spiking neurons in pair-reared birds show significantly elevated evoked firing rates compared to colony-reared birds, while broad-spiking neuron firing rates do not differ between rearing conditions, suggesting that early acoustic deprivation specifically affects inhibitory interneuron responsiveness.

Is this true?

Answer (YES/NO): NO